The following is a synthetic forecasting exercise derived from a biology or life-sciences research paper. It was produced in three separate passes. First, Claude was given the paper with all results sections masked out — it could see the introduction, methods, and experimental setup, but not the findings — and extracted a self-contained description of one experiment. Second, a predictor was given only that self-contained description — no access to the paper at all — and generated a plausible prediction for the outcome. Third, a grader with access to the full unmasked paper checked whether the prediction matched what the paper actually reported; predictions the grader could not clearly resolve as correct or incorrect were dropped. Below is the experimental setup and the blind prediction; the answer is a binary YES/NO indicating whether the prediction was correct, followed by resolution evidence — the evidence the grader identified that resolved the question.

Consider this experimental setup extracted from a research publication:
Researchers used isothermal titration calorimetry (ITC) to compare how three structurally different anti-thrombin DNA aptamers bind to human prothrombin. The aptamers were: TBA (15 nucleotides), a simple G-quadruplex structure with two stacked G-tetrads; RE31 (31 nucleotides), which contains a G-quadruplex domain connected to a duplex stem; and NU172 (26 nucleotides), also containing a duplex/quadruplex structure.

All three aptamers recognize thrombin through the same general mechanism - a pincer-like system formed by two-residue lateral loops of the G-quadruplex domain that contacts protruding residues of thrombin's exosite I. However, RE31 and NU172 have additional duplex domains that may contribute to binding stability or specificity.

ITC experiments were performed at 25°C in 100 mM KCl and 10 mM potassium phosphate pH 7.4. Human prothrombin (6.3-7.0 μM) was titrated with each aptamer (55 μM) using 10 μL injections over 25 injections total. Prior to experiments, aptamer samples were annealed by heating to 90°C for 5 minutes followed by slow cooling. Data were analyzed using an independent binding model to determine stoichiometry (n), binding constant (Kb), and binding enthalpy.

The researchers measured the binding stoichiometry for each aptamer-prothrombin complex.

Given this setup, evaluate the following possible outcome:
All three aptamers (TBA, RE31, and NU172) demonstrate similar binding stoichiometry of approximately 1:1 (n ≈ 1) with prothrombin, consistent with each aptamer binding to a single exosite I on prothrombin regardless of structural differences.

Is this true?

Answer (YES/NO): YES